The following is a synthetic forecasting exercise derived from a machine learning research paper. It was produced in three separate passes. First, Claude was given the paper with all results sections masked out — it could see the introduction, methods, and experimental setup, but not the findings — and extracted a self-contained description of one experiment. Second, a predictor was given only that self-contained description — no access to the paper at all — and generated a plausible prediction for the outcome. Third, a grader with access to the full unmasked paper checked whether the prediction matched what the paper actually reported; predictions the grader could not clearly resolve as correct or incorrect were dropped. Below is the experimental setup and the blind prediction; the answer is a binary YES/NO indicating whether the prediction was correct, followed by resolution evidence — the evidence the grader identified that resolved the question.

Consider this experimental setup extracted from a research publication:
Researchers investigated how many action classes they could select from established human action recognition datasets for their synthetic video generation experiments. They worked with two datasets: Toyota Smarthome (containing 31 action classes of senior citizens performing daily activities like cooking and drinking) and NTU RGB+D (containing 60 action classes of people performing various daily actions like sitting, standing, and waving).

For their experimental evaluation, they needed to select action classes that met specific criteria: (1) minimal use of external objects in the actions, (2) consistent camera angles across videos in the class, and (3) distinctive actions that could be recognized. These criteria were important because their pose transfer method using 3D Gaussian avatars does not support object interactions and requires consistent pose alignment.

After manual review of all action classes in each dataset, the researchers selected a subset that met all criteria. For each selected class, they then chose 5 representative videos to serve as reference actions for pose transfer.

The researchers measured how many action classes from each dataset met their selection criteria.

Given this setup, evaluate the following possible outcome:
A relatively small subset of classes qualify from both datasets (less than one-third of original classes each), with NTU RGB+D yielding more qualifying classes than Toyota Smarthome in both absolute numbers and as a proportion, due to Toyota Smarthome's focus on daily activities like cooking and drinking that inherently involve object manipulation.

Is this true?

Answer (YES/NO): NO